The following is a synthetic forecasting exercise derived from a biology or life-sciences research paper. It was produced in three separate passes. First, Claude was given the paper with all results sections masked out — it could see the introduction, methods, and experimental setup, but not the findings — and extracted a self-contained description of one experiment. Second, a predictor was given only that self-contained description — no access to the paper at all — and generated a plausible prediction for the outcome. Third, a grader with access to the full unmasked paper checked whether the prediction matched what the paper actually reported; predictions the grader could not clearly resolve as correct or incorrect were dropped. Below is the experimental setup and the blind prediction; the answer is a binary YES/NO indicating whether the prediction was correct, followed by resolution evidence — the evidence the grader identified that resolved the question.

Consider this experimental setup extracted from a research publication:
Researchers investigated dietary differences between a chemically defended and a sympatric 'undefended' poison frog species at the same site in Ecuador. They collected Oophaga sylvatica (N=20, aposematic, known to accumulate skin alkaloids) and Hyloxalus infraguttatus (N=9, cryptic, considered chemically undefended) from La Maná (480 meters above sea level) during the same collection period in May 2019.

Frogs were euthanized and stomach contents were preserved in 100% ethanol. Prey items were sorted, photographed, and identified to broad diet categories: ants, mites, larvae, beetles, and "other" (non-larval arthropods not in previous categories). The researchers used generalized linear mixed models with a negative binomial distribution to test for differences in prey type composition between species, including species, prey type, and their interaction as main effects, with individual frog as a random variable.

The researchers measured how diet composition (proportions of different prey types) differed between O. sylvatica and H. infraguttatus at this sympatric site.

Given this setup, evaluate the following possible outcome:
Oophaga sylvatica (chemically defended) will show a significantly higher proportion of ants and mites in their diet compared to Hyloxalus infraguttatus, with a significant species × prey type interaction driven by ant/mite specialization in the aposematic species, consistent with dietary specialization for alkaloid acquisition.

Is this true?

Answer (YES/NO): YES